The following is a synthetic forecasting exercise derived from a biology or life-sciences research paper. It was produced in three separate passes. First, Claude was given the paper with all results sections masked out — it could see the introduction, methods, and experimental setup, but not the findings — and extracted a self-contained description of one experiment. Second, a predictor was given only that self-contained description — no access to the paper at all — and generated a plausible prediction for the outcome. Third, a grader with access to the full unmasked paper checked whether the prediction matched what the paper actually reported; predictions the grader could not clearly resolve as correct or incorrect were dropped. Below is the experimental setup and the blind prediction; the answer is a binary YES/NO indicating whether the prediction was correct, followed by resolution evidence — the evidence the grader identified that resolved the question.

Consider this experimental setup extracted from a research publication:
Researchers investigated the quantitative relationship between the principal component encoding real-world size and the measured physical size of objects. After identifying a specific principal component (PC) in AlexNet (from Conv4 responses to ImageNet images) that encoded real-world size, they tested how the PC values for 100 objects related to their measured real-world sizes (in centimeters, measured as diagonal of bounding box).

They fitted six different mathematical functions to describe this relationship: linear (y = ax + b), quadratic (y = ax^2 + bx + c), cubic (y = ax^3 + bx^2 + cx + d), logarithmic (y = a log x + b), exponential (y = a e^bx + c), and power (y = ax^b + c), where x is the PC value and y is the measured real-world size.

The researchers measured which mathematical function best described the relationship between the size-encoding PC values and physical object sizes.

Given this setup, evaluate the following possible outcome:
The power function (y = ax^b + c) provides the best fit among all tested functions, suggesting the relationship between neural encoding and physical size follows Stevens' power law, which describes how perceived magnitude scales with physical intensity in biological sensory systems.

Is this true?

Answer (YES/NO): NO